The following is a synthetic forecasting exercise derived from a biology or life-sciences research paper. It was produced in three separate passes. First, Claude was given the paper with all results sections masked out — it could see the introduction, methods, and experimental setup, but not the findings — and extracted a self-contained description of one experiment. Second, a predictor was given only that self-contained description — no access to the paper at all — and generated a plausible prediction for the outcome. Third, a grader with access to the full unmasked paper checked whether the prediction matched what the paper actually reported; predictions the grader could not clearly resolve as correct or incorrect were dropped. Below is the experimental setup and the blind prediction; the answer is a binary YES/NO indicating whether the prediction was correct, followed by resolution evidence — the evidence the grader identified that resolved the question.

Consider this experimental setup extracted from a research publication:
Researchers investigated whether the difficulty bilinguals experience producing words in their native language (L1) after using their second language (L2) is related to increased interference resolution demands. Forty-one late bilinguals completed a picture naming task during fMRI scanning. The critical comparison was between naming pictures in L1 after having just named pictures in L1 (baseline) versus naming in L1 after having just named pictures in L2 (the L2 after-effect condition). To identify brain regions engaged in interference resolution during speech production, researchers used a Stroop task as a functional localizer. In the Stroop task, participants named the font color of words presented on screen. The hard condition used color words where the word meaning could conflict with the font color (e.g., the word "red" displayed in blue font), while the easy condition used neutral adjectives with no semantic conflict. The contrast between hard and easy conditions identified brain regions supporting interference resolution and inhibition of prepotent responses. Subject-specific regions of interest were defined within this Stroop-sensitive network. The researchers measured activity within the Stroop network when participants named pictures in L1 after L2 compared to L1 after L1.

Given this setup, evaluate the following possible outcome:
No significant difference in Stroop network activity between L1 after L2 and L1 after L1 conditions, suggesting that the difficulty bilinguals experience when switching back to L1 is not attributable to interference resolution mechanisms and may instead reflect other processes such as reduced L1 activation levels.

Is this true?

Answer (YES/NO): YES